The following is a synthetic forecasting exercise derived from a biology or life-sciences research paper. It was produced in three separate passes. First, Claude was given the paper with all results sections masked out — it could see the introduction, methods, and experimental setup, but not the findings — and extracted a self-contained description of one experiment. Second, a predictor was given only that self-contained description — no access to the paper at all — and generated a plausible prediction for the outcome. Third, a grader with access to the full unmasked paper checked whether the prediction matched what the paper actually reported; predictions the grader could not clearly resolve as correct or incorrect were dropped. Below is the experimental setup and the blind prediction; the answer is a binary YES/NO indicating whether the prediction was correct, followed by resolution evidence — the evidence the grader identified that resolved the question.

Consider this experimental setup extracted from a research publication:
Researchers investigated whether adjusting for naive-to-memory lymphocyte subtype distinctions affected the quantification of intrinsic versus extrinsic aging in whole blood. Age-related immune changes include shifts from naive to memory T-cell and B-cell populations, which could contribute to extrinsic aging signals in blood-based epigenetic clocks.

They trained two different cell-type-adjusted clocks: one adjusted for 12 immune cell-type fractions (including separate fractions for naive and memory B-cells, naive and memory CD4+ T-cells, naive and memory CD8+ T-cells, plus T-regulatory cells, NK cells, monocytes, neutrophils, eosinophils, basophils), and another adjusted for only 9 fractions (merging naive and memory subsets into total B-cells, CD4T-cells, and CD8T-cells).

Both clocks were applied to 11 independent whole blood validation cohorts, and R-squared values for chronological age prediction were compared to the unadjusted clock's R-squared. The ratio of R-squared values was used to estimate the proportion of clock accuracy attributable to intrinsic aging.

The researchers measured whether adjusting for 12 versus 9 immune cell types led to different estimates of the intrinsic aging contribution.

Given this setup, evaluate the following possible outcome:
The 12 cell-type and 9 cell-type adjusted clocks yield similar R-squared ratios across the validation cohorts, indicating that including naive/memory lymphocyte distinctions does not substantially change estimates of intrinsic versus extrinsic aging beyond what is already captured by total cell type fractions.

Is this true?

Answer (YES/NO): NO